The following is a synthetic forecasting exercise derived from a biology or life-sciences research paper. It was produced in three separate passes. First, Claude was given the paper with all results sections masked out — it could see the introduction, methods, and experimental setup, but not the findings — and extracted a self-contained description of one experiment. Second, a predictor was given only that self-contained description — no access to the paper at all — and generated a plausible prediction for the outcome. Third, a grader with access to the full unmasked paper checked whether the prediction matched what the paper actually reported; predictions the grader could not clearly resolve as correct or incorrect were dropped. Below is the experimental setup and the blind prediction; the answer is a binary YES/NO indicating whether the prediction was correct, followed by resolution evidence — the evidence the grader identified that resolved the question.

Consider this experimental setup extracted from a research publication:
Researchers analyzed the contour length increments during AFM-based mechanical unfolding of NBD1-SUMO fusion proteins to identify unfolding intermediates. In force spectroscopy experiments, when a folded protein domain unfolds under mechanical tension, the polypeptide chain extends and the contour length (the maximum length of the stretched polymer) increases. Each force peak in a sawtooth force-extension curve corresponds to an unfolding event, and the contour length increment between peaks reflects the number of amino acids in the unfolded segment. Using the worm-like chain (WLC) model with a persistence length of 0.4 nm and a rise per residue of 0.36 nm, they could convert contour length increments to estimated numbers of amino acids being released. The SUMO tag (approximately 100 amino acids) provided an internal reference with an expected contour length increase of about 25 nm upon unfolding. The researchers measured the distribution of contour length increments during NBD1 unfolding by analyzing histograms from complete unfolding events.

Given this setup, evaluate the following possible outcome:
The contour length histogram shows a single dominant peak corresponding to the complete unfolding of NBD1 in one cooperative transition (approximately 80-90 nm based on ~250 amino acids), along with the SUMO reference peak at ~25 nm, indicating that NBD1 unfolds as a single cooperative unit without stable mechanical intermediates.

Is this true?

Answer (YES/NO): NO